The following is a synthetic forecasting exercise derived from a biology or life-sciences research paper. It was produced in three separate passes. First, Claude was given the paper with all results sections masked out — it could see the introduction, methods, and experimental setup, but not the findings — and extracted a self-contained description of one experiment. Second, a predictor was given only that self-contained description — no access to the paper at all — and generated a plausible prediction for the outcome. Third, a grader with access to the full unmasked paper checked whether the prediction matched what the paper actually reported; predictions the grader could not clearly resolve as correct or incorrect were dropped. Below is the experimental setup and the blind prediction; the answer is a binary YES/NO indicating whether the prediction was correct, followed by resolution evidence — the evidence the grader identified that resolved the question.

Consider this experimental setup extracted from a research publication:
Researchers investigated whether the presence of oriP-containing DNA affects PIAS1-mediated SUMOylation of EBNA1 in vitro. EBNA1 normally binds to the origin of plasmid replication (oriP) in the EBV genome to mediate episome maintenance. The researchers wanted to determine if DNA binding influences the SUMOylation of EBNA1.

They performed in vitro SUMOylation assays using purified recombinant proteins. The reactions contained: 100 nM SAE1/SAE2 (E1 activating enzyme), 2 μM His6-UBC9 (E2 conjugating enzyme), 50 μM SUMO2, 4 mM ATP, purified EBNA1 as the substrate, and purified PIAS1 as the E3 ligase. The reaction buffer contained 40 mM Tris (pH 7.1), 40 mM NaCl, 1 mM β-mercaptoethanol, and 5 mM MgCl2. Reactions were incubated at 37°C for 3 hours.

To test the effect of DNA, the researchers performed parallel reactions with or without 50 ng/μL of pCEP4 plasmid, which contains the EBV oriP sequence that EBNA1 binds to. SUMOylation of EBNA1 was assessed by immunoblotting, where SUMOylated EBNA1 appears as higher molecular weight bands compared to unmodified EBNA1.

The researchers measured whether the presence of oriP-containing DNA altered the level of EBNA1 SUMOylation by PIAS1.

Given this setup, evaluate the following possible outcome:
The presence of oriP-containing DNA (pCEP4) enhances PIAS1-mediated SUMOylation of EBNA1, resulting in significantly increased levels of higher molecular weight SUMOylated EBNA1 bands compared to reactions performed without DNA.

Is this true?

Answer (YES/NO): YES